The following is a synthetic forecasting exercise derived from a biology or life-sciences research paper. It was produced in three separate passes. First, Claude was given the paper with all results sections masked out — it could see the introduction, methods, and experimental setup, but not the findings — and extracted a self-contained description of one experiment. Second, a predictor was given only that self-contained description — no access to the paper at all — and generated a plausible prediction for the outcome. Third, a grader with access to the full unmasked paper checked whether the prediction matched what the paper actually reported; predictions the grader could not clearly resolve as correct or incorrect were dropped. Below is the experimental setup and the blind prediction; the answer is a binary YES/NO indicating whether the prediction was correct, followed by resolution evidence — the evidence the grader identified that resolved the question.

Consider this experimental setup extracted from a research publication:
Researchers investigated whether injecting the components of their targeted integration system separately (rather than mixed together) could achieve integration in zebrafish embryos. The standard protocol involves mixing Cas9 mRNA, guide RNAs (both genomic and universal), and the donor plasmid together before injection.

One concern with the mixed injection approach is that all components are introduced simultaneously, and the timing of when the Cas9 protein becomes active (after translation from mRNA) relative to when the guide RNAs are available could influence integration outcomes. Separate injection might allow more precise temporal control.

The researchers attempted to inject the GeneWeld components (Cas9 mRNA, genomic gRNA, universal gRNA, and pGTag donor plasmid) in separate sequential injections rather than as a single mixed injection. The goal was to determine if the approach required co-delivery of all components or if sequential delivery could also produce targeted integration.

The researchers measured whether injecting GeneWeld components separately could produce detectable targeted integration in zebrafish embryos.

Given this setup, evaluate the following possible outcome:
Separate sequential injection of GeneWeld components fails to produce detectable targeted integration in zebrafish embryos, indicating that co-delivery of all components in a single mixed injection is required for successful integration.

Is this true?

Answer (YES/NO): YES